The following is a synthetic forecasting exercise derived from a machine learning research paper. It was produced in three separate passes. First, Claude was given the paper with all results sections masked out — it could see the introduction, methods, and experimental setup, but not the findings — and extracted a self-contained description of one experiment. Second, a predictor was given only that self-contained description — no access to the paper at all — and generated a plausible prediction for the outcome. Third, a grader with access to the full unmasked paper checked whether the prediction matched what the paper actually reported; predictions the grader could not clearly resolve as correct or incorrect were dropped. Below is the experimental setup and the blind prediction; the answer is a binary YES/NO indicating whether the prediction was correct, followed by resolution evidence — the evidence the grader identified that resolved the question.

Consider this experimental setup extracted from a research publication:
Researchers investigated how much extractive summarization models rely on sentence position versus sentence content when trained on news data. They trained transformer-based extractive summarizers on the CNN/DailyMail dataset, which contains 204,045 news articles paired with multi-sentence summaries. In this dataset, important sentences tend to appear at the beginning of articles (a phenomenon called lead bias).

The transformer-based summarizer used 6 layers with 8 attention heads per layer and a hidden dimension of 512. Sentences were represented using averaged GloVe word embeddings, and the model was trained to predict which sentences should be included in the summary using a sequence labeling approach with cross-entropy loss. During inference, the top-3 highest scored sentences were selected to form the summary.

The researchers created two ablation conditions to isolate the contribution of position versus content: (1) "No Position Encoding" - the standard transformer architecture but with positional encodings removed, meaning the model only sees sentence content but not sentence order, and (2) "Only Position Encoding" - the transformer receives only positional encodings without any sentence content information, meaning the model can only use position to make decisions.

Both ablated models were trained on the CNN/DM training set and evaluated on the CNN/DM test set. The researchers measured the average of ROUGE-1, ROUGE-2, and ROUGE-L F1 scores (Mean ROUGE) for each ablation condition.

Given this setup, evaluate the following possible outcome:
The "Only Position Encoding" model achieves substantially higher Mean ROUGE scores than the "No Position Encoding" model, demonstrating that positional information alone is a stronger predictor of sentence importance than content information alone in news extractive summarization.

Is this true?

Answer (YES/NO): YES